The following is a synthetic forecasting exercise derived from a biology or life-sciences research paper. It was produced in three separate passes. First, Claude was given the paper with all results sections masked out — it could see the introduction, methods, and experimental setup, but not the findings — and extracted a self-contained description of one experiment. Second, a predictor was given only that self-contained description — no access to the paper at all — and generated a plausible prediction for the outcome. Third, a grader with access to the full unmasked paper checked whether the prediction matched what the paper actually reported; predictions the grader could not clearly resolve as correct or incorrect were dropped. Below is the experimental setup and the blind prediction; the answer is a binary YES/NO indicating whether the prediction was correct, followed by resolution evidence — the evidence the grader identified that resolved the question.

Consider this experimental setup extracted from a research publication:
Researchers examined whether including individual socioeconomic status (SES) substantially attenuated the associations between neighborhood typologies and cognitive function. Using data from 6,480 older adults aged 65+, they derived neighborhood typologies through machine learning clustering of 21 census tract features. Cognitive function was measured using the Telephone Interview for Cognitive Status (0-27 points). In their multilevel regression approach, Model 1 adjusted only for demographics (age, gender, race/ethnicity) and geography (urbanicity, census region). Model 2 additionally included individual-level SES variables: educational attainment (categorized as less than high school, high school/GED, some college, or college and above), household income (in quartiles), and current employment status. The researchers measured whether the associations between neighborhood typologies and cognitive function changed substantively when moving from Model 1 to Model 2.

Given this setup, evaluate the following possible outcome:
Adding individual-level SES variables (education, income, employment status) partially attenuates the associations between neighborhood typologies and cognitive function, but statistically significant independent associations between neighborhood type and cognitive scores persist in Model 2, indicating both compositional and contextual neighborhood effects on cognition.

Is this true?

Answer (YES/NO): YES